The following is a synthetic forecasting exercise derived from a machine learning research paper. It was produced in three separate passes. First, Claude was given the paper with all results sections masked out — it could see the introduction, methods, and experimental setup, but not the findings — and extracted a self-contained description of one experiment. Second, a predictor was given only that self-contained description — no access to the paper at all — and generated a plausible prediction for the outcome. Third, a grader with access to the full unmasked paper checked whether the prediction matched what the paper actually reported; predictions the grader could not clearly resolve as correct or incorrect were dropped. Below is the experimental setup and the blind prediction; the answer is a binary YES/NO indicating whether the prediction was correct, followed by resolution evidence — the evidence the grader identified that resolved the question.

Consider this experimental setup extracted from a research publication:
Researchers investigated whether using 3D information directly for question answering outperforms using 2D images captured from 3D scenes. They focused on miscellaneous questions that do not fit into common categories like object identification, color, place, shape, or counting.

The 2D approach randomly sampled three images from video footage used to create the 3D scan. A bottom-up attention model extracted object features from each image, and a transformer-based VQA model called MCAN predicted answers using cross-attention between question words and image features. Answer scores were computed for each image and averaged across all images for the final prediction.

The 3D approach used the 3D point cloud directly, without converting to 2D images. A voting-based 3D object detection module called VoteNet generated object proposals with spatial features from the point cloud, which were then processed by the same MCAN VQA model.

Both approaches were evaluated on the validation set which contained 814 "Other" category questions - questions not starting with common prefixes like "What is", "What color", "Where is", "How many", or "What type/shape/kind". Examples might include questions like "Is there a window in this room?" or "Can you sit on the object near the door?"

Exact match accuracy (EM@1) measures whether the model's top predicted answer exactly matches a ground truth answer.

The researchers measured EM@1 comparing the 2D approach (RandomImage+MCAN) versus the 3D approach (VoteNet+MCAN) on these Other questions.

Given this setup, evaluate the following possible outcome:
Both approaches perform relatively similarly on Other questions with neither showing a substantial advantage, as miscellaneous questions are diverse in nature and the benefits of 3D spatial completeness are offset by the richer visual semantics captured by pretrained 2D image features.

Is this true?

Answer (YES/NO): NO